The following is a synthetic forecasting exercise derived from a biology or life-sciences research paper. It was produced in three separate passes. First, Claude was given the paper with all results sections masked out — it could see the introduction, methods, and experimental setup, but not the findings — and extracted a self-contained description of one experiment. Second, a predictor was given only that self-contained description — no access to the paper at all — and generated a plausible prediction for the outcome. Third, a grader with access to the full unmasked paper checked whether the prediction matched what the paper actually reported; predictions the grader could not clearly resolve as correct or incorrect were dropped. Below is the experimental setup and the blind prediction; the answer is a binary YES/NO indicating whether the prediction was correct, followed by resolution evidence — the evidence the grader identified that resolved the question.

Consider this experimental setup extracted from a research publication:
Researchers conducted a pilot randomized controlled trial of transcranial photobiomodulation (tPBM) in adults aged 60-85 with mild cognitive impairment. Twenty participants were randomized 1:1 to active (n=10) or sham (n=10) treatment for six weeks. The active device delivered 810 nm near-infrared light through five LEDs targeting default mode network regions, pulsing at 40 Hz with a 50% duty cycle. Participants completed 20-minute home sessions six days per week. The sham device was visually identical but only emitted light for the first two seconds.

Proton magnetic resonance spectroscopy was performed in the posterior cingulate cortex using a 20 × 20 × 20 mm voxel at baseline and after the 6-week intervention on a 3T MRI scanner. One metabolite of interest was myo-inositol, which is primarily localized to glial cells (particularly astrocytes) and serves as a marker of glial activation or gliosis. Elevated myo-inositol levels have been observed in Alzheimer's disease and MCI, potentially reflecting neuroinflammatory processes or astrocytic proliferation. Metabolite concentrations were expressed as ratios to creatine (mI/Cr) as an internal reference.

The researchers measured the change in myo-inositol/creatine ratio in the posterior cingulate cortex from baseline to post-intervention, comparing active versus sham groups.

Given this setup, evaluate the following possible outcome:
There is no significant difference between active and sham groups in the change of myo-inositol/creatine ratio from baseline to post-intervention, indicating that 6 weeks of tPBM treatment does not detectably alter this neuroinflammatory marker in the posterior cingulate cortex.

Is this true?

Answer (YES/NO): YES